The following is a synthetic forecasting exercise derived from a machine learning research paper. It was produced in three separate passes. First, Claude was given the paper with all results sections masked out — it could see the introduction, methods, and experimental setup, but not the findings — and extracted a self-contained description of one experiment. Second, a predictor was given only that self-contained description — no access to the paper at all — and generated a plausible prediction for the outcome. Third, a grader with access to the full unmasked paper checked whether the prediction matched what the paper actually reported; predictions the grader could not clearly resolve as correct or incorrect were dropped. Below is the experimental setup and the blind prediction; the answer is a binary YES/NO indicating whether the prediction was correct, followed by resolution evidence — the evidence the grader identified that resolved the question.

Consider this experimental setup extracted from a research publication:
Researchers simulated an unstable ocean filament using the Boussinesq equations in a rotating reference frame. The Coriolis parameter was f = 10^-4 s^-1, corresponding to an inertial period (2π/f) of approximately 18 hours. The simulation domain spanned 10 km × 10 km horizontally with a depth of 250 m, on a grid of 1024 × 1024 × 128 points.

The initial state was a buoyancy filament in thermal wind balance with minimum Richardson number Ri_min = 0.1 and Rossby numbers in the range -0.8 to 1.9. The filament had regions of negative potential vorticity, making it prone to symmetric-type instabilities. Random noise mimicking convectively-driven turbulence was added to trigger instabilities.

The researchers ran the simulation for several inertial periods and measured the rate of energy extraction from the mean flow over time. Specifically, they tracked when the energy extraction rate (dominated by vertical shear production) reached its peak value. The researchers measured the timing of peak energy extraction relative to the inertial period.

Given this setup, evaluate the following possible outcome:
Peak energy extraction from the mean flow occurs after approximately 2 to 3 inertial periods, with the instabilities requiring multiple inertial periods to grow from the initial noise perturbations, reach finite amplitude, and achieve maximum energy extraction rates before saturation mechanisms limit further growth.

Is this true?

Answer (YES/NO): NO